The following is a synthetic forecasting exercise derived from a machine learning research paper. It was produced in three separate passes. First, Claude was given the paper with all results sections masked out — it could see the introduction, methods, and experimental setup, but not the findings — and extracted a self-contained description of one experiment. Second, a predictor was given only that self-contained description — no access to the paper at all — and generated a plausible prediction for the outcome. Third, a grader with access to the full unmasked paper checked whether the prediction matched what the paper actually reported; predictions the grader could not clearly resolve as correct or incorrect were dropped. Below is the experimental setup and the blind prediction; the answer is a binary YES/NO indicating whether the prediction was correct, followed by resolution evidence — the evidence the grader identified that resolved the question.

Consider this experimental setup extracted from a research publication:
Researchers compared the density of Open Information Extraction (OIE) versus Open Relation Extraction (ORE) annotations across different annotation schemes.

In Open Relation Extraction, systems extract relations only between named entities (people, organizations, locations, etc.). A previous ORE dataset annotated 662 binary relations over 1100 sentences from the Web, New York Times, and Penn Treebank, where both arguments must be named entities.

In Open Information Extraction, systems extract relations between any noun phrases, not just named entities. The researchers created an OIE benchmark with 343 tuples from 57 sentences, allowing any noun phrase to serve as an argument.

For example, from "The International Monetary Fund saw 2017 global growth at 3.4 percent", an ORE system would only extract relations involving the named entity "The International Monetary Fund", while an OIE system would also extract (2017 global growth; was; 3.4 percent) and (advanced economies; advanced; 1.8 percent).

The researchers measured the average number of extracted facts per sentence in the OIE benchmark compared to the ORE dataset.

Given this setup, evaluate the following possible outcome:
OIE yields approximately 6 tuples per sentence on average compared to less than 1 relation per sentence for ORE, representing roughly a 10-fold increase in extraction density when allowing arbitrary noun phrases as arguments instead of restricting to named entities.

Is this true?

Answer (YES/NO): YES